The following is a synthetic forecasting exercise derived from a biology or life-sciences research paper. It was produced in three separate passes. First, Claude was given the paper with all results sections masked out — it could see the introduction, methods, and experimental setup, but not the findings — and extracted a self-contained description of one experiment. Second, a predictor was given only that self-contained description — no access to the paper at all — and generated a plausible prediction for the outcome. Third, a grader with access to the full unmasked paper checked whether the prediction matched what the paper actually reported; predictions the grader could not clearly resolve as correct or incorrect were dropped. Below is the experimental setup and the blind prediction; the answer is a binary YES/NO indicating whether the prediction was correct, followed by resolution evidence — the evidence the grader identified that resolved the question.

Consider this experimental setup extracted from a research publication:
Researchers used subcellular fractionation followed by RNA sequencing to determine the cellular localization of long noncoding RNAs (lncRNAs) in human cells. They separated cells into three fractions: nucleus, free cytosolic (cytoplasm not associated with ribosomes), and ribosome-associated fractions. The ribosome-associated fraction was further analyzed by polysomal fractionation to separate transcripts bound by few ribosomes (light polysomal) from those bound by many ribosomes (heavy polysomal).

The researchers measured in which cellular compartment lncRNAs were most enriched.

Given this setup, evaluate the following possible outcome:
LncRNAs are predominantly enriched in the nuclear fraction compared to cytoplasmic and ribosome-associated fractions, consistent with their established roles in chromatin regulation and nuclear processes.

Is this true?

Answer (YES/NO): NO